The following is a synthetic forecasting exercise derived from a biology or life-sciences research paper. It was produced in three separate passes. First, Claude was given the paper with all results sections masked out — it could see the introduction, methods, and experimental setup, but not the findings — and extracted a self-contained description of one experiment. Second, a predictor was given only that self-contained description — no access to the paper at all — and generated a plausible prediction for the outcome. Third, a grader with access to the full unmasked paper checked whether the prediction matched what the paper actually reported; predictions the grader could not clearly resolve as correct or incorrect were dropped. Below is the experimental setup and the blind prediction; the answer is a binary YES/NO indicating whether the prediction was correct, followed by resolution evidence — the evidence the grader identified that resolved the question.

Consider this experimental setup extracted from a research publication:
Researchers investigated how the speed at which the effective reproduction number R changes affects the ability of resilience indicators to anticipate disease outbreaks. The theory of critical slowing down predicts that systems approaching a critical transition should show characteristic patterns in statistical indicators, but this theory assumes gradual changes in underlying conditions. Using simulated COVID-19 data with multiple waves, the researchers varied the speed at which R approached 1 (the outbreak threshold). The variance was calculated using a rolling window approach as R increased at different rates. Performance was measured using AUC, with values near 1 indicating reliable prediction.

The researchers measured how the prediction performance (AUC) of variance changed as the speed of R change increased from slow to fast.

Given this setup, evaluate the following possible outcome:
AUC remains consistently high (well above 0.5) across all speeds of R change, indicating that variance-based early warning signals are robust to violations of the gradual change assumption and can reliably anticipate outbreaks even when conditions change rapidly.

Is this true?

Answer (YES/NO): NO